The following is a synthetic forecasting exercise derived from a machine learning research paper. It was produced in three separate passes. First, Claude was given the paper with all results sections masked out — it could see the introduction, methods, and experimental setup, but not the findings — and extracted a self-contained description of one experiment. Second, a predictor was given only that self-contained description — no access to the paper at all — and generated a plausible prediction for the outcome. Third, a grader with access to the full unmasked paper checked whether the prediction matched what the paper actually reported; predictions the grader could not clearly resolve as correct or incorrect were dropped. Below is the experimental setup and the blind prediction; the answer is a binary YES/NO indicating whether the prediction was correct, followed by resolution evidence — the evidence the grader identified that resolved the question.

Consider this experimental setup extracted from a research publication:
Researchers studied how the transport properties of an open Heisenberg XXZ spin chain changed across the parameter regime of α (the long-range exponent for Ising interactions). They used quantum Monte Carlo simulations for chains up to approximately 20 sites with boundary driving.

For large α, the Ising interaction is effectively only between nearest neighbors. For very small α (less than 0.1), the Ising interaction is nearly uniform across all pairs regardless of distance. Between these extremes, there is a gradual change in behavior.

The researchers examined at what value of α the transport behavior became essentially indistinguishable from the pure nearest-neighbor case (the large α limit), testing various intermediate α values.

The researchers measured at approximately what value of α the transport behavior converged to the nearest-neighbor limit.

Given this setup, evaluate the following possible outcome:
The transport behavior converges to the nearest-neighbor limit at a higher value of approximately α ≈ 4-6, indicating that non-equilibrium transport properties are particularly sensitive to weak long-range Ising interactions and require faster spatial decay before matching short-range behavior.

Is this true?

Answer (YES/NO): NO